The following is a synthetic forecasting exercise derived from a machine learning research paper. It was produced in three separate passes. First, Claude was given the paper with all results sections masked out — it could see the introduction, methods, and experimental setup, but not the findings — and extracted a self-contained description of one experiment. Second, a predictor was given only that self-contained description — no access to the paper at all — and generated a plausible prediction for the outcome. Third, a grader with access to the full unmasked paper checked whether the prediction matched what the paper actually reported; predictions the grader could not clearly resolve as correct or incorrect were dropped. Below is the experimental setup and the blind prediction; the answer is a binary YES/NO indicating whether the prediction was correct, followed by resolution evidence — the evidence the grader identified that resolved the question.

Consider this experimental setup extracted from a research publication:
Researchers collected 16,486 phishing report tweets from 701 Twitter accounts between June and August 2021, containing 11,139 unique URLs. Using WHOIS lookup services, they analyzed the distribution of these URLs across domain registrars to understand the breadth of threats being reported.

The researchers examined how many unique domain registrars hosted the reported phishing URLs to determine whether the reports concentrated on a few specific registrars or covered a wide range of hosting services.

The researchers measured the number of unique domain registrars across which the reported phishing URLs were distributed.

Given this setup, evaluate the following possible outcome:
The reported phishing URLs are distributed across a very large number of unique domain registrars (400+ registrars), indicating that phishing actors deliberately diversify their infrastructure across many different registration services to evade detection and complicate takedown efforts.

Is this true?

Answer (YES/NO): NO